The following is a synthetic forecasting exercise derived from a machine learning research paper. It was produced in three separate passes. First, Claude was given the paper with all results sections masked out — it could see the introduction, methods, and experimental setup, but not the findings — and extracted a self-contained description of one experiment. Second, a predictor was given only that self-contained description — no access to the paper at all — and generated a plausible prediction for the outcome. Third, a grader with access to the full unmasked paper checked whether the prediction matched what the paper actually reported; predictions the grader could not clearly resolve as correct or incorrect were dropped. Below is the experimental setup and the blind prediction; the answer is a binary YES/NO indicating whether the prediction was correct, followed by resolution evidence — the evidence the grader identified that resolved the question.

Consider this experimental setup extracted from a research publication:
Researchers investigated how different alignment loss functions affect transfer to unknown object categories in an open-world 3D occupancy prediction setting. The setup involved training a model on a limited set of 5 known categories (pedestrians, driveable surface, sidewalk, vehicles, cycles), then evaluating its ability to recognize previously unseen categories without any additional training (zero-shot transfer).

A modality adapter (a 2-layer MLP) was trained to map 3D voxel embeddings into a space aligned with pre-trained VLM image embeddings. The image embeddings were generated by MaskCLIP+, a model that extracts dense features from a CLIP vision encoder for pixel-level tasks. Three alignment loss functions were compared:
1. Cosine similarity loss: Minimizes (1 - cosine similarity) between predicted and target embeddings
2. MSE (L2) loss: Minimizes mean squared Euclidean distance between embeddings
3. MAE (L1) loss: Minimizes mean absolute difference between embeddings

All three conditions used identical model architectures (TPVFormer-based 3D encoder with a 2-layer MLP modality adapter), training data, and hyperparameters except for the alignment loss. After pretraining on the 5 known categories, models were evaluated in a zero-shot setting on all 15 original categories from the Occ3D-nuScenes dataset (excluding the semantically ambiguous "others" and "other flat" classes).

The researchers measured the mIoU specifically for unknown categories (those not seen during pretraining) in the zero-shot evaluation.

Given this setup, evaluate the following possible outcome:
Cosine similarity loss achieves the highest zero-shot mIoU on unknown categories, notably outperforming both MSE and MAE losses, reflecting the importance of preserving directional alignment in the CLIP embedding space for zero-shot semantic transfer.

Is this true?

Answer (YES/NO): YES